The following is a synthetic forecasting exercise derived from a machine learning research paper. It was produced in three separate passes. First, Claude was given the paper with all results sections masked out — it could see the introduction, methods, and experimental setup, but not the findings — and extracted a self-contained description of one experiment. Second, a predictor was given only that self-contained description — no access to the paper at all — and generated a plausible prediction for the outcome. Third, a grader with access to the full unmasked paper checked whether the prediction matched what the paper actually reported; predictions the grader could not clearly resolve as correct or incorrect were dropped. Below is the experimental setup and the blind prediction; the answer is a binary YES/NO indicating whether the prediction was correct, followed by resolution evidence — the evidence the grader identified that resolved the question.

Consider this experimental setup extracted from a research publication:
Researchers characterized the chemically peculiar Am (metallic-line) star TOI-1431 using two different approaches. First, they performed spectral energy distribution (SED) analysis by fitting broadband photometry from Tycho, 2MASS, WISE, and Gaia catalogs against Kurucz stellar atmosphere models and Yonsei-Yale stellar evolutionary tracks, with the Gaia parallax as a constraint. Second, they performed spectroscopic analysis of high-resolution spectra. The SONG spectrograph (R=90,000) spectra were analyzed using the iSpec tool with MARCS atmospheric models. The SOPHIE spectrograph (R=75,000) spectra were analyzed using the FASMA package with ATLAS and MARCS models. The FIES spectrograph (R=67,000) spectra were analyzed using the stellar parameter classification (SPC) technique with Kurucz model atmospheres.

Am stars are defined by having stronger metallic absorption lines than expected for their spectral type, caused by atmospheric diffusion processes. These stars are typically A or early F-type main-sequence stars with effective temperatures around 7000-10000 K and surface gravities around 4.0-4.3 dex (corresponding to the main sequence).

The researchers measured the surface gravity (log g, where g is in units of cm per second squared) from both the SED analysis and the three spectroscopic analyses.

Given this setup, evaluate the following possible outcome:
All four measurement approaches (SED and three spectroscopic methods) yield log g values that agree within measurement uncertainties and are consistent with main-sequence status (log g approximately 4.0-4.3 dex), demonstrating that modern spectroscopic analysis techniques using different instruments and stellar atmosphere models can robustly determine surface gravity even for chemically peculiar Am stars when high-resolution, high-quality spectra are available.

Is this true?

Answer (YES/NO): NO